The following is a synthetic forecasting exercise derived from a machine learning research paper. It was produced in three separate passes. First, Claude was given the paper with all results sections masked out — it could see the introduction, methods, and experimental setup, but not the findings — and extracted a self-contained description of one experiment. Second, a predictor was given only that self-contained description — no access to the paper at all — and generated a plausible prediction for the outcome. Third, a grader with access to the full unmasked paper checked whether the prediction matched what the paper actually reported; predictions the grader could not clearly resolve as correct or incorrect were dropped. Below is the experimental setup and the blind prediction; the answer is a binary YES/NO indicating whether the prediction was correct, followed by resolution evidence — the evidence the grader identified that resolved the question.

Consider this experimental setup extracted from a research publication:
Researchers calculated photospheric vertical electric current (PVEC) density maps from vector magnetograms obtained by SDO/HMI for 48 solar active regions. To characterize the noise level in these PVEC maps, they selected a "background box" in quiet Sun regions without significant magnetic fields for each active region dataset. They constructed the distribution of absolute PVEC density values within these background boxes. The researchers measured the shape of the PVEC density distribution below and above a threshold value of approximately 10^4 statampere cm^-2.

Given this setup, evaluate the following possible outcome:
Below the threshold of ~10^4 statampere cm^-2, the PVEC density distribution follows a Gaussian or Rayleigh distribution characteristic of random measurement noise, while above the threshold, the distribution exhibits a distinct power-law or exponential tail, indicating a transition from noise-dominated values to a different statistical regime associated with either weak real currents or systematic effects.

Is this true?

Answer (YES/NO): YES